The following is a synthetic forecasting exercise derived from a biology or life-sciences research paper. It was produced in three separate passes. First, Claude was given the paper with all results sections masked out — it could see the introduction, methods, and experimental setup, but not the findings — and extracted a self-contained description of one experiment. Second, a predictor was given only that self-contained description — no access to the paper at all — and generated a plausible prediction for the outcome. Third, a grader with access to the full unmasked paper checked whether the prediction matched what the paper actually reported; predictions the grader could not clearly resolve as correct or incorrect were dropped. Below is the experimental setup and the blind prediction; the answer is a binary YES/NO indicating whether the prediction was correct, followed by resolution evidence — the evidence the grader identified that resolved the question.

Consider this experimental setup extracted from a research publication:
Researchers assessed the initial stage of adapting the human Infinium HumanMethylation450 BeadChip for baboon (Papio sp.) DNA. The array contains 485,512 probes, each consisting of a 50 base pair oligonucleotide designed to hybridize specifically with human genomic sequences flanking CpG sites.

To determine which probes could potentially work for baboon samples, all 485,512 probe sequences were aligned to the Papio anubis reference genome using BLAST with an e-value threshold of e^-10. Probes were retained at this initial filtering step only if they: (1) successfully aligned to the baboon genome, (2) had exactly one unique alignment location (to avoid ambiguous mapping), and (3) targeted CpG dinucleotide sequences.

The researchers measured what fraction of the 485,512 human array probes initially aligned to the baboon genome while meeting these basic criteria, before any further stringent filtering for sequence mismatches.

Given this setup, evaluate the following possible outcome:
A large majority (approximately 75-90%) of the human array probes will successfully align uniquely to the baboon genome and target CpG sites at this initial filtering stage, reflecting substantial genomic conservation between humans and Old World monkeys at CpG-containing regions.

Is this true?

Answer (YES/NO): NO